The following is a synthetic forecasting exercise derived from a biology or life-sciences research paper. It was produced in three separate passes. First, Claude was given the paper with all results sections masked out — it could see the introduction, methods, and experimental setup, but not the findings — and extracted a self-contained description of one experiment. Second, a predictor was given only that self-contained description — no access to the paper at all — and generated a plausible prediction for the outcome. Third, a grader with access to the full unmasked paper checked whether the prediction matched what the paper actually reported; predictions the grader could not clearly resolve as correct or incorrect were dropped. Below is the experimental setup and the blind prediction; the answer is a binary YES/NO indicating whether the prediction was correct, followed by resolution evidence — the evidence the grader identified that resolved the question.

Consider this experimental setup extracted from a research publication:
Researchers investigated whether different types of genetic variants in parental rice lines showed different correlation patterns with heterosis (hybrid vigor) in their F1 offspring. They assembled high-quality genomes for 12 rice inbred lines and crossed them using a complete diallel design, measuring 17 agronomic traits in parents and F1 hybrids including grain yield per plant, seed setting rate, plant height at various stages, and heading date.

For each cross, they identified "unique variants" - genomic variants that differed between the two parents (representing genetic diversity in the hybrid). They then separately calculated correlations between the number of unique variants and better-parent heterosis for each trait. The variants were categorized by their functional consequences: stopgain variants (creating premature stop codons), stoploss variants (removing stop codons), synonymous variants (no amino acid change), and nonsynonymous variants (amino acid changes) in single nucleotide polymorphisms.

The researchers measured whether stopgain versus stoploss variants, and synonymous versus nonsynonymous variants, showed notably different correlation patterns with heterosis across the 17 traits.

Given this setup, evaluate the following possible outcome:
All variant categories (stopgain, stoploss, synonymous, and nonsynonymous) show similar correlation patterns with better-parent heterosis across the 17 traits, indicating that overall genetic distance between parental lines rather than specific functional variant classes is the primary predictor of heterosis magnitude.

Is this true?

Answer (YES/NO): YES